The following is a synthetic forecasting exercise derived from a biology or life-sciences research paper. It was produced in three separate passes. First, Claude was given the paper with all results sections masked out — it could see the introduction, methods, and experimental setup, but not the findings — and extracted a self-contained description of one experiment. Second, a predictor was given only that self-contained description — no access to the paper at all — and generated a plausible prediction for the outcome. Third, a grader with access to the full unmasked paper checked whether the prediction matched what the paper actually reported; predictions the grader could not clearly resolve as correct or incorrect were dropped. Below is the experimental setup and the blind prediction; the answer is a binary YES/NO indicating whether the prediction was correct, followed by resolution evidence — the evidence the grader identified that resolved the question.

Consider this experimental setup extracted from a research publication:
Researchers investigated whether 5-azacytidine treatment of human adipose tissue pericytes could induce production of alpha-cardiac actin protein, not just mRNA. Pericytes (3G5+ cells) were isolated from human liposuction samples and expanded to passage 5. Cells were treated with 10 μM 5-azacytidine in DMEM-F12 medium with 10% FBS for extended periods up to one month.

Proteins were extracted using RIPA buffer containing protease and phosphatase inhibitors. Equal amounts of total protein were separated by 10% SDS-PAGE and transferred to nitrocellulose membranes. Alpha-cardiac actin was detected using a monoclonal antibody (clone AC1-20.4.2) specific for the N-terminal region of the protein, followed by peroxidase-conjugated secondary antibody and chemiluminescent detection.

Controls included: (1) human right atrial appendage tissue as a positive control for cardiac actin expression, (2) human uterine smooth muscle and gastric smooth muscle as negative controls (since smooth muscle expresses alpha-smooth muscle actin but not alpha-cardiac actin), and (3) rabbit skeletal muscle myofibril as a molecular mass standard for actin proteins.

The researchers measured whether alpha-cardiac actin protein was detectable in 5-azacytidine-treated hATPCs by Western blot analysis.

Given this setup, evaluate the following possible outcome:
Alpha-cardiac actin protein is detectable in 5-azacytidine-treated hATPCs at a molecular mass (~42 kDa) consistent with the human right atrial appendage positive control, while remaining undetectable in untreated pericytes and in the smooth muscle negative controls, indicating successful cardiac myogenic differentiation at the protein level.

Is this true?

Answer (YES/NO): NO